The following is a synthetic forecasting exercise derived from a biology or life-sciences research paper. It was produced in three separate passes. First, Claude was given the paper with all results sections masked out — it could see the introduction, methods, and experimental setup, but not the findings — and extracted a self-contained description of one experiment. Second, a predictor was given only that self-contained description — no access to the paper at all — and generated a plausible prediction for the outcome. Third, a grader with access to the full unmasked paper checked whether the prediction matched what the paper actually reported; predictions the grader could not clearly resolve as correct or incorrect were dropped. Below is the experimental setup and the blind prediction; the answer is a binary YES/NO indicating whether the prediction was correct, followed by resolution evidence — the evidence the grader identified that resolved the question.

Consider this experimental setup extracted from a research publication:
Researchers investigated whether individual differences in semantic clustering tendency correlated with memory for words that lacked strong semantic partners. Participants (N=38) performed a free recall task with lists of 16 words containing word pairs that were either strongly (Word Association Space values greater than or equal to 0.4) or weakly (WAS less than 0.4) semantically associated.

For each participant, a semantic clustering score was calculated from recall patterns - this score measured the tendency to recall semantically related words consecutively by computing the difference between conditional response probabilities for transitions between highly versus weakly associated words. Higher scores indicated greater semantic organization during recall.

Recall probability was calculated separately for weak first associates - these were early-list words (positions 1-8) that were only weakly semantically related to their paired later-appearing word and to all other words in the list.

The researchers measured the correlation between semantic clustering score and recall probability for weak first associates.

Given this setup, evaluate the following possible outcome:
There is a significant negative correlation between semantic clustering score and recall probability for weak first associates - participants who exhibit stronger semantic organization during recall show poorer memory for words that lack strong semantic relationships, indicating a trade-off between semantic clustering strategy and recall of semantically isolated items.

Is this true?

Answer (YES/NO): NO